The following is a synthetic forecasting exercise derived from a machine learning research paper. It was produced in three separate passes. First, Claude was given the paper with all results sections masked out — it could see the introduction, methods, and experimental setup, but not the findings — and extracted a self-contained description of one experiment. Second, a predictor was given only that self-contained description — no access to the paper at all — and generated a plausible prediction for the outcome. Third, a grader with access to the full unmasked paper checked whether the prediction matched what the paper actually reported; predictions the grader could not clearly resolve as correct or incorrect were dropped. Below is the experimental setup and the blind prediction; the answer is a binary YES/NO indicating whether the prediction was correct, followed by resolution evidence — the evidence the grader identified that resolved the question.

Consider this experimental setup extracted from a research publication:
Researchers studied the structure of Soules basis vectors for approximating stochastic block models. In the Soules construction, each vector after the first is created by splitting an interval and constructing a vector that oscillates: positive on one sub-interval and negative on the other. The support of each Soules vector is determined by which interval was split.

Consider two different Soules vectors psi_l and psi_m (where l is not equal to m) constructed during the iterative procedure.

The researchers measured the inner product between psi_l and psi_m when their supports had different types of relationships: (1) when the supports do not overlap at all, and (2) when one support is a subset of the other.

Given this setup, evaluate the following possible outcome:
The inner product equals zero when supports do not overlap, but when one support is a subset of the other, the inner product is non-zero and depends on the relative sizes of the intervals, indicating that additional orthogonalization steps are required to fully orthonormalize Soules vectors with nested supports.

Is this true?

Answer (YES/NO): NO